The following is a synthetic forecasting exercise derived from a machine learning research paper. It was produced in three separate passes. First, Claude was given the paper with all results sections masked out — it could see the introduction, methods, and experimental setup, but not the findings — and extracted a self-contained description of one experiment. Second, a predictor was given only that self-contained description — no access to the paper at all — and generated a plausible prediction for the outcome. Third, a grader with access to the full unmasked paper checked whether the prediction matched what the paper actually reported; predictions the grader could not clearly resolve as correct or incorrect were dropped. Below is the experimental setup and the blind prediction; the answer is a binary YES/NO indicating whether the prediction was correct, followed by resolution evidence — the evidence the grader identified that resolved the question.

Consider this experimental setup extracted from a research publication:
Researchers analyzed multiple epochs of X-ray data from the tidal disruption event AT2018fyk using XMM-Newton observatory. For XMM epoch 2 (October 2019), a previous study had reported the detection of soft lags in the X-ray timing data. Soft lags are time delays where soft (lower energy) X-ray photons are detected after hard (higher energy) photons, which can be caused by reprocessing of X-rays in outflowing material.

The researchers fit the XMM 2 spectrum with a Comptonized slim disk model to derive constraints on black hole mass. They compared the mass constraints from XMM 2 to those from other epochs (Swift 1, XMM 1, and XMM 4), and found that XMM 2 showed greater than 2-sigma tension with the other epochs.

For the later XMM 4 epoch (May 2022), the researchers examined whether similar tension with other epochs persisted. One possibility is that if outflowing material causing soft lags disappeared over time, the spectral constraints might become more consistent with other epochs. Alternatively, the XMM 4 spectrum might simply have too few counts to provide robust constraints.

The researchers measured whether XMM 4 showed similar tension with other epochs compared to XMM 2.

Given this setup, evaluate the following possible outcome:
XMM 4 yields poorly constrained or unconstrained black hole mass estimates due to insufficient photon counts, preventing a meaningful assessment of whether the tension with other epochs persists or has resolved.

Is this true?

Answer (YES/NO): NO